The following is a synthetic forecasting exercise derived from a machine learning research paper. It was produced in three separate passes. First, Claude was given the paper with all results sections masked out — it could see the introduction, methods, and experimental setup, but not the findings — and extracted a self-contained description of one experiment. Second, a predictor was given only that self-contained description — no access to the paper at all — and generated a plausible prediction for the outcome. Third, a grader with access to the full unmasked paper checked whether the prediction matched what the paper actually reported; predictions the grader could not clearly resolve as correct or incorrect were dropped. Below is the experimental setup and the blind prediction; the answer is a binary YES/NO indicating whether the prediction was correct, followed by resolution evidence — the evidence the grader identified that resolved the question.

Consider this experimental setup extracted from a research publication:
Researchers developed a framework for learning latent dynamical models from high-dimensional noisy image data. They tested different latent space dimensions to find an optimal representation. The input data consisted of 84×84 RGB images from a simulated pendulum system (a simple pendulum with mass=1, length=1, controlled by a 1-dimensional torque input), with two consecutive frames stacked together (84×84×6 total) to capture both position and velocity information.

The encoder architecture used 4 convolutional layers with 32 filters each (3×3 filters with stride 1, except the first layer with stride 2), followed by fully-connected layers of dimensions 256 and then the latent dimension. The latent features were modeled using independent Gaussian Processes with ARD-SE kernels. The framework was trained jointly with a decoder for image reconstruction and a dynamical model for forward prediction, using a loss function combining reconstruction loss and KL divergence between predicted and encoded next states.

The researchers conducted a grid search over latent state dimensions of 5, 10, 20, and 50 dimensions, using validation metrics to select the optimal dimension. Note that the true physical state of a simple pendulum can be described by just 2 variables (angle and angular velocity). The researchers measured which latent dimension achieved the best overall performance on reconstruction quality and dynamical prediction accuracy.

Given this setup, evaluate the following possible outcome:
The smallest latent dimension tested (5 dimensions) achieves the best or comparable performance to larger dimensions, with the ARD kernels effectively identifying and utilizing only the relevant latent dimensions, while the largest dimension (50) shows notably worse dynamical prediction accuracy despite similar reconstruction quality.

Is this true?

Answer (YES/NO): NO